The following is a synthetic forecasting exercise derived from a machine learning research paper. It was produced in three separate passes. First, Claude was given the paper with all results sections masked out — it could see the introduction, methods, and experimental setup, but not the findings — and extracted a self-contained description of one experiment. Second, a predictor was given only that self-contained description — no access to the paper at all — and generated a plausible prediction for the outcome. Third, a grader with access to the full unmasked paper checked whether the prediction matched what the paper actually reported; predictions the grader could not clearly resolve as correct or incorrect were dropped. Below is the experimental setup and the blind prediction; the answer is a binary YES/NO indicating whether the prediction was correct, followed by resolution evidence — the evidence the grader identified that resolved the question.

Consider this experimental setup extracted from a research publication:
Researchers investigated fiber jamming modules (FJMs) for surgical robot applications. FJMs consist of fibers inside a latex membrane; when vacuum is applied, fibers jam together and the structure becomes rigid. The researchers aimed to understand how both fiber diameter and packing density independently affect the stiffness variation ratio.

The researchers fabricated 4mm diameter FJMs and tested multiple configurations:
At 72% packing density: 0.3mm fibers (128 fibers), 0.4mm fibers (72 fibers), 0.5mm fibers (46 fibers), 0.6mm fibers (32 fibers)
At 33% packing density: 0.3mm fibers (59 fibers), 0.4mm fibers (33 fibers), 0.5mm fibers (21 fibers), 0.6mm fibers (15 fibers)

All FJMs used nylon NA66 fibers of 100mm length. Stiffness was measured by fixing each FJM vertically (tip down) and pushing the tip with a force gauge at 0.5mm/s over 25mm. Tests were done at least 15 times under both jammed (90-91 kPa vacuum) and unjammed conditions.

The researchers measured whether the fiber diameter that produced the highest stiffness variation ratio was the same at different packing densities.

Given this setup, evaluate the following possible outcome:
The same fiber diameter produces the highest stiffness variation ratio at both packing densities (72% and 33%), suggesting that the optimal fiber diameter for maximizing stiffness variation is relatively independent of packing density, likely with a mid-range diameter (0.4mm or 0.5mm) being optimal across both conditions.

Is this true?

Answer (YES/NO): NO